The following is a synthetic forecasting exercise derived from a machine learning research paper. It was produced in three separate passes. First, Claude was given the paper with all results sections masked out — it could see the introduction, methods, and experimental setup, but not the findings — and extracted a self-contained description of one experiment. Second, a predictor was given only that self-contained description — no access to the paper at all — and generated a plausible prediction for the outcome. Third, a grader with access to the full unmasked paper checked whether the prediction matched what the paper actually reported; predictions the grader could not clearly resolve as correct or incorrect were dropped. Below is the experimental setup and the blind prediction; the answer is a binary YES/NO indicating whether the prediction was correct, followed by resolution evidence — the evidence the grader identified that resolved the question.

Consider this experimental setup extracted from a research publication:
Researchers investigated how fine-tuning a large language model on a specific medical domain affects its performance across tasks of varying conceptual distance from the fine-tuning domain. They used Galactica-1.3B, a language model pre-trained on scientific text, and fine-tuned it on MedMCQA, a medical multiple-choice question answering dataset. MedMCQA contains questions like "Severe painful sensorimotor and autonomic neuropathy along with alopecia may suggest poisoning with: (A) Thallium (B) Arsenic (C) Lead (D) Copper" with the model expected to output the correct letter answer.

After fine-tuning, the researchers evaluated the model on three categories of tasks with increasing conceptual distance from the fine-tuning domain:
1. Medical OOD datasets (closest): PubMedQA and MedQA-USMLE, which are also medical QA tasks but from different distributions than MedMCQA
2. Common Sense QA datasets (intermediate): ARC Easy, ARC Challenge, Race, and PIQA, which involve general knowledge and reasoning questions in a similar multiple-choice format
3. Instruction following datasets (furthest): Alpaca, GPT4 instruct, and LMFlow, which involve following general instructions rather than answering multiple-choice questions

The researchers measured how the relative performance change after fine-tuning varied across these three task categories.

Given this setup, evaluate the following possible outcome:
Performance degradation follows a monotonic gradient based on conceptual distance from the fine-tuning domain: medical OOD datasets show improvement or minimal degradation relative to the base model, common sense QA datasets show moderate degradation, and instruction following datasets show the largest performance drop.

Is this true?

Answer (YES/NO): YES